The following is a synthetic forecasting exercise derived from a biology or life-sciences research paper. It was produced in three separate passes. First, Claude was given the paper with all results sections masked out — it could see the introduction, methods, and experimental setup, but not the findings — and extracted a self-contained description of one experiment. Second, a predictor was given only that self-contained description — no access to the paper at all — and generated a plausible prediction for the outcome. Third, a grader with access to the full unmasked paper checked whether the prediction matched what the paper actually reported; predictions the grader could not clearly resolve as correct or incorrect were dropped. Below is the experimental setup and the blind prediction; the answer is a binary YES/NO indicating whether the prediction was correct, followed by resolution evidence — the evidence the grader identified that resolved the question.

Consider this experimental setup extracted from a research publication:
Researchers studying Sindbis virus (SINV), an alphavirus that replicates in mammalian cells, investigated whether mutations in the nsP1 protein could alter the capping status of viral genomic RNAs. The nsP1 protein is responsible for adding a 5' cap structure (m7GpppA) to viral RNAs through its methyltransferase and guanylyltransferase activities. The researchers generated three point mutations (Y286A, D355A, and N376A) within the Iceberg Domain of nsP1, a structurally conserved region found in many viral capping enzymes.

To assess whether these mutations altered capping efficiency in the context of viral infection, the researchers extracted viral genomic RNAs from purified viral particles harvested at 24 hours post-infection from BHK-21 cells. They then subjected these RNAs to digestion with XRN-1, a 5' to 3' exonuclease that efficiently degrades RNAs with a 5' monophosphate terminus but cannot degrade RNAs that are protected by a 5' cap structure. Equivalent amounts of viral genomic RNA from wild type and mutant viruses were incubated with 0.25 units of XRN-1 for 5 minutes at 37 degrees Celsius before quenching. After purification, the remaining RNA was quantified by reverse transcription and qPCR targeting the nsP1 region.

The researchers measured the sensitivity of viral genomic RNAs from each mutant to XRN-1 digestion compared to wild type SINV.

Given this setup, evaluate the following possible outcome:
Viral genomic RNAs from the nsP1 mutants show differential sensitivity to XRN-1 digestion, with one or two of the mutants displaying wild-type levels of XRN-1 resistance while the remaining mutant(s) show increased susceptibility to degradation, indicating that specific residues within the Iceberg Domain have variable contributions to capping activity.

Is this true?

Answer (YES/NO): NO